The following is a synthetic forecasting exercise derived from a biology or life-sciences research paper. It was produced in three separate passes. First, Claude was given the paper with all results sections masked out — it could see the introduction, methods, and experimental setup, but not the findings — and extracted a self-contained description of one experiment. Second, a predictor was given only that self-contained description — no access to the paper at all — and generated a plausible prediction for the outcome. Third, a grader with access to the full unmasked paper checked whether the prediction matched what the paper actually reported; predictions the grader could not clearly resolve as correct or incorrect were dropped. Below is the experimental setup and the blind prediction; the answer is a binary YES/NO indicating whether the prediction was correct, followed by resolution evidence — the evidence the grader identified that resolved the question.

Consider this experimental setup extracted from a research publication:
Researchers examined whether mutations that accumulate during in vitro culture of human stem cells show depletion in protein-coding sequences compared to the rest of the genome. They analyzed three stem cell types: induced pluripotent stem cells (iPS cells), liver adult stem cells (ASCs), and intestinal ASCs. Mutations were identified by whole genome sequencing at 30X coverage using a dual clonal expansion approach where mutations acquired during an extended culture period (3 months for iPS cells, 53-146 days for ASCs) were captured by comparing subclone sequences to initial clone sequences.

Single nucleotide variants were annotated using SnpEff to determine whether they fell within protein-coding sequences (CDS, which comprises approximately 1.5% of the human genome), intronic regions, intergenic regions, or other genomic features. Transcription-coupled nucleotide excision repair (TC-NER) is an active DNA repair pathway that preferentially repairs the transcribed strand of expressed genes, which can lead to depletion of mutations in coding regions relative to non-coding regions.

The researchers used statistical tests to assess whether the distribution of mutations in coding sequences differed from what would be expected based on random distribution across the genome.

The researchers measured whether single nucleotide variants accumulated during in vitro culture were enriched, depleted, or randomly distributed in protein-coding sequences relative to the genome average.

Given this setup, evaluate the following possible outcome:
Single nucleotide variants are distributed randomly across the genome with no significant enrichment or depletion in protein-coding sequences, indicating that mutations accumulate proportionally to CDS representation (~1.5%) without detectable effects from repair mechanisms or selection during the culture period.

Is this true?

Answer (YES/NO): NO